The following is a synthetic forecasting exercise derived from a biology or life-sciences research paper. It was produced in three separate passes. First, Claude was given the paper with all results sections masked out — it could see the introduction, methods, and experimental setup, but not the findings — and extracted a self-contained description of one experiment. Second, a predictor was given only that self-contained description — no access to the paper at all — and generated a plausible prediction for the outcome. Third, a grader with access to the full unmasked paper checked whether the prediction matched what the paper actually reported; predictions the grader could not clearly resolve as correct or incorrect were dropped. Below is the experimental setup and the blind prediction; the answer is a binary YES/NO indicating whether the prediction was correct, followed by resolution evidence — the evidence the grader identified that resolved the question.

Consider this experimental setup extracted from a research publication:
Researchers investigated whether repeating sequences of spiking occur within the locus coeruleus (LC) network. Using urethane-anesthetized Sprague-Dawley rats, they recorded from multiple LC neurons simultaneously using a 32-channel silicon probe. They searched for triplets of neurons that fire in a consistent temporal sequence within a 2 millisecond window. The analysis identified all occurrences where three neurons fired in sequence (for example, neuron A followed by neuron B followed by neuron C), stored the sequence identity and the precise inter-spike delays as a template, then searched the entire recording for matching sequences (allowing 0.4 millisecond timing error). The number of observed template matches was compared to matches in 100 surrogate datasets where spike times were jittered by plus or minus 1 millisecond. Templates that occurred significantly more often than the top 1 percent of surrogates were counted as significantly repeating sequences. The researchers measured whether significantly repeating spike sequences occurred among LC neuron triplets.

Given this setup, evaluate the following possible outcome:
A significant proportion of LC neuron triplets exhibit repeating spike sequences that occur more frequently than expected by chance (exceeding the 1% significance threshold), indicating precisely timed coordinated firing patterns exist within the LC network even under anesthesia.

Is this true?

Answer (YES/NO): NO